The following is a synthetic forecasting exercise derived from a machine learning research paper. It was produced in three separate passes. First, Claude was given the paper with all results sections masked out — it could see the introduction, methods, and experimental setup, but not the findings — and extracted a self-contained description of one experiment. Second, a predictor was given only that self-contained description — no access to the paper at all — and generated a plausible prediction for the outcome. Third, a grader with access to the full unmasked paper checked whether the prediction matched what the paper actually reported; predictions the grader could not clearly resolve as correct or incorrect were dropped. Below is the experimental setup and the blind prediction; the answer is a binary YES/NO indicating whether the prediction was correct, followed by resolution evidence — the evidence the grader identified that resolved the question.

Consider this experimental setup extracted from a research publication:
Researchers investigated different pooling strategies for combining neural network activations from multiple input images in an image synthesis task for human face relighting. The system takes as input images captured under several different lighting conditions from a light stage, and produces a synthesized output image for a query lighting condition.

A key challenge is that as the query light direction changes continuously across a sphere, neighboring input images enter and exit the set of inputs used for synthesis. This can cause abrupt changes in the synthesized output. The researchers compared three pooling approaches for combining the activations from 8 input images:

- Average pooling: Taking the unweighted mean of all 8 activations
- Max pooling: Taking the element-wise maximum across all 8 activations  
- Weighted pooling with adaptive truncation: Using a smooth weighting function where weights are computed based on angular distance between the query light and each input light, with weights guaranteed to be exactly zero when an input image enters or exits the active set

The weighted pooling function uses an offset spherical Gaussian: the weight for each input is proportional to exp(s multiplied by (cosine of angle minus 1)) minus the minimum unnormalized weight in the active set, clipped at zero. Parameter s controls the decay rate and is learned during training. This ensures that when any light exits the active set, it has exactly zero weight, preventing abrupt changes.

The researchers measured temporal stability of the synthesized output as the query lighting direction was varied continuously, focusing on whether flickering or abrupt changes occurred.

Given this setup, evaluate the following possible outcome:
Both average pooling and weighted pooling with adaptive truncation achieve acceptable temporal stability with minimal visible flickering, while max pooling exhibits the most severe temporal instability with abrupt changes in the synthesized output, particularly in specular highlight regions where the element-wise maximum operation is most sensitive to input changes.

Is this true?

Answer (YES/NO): NO